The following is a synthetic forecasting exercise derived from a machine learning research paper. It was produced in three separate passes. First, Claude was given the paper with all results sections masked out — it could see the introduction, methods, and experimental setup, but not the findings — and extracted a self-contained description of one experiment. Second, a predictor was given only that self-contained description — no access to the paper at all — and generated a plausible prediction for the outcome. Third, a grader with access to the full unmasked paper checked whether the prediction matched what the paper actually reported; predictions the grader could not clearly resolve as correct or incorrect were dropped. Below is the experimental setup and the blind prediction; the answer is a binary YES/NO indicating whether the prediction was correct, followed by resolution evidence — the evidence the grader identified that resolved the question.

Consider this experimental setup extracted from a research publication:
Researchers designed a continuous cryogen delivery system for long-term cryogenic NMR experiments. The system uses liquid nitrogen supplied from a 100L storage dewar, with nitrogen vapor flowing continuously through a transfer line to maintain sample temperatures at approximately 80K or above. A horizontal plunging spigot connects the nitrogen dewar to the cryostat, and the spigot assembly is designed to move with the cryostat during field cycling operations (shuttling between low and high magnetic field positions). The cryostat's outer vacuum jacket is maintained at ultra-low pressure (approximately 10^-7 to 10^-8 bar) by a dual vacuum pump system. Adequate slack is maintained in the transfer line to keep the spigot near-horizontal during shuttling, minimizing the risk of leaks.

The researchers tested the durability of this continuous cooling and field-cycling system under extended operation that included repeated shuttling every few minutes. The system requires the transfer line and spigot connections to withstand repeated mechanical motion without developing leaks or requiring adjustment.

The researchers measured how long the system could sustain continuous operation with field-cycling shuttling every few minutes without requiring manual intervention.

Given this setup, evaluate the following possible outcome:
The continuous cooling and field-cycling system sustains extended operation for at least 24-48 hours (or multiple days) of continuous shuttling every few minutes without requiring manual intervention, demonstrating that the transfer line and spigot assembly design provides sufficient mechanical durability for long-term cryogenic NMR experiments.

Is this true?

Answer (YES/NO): YES